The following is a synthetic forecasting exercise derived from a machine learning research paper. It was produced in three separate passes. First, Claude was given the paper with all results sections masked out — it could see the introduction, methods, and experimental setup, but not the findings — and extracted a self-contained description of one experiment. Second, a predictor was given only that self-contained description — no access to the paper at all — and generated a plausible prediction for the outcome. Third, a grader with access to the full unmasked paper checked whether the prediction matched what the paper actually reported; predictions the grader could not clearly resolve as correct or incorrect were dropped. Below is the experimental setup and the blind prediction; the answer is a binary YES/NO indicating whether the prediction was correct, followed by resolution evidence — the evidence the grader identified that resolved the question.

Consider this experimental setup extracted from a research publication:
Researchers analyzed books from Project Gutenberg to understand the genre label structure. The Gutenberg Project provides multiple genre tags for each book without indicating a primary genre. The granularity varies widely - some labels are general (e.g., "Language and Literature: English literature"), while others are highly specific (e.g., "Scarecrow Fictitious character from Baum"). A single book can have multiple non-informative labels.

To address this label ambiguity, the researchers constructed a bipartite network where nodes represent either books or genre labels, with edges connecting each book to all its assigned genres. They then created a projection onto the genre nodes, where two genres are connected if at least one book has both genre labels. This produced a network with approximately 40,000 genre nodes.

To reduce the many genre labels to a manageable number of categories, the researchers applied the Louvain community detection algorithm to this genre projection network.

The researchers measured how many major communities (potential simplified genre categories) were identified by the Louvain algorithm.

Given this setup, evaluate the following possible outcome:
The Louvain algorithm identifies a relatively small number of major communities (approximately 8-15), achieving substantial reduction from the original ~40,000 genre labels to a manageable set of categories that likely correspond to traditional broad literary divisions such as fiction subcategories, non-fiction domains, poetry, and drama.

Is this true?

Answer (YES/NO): NO